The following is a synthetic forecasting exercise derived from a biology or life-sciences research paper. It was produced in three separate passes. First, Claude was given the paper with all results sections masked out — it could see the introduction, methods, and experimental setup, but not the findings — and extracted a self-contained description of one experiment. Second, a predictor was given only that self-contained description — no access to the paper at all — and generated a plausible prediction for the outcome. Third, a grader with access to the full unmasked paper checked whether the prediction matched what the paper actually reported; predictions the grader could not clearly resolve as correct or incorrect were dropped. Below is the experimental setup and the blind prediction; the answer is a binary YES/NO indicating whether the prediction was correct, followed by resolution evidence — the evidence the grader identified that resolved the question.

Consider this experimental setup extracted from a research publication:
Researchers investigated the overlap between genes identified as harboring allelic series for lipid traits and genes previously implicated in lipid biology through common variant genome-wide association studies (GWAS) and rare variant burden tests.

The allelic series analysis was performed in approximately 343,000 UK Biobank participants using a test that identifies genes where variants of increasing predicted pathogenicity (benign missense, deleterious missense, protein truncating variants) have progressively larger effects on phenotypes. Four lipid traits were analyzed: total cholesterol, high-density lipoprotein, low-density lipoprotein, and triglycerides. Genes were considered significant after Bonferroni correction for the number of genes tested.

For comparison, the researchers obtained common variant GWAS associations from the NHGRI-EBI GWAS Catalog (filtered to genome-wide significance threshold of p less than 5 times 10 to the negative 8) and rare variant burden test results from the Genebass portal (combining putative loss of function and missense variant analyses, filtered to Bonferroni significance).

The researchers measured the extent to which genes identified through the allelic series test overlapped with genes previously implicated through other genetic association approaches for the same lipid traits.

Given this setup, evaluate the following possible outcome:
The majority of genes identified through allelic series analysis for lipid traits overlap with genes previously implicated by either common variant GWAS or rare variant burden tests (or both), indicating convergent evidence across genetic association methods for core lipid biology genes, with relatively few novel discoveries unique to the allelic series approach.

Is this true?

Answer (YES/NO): YES